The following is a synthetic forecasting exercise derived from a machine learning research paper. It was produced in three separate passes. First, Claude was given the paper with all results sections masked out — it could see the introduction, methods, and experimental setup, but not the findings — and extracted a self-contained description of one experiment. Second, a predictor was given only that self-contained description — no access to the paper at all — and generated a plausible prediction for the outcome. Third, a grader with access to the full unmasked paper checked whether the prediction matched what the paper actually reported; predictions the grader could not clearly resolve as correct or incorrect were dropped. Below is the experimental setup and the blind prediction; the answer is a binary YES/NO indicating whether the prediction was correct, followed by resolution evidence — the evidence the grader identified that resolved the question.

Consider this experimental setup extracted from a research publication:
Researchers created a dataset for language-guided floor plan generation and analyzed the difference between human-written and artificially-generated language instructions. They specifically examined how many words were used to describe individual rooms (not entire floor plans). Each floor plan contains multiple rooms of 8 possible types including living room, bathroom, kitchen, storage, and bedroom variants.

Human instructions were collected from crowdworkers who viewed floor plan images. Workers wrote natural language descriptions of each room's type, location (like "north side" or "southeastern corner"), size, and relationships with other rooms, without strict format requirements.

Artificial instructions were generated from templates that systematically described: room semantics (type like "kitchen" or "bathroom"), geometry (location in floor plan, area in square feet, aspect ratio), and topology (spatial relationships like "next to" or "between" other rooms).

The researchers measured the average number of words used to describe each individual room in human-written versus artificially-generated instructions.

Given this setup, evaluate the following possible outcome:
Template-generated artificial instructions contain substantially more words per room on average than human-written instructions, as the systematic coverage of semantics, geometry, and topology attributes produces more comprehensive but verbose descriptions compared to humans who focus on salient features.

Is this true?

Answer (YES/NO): YES